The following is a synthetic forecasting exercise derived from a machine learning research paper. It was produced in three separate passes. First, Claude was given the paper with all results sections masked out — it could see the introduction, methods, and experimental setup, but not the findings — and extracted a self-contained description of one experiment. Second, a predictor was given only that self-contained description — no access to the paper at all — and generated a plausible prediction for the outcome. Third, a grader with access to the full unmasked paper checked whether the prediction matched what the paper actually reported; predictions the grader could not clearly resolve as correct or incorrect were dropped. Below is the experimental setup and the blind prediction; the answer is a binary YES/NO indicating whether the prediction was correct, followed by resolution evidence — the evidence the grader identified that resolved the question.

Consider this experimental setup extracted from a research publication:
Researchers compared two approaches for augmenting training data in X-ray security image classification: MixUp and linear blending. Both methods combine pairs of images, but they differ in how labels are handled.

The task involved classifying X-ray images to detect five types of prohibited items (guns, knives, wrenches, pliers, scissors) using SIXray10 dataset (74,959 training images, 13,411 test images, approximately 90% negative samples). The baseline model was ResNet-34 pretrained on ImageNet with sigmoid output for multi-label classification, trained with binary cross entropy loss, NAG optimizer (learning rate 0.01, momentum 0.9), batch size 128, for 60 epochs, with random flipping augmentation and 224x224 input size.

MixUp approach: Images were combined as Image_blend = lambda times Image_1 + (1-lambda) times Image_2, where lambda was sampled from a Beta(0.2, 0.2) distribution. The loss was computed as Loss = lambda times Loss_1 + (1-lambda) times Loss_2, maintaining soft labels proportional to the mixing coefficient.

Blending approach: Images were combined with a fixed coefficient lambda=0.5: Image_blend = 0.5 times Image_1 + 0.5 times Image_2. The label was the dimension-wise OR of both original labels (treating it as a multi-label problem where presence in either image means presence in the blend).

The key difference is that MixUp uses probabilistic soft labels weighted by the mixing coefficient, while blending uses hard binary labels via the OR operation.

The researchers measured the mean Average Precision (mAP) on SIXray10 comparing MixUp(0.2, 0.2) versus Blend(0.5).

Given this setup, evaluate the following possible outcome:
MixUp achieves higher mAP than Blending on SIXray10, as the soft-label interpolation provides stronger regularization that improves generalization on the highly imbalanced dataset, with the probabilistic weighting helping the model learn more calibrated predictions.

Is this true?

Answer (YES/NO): YES